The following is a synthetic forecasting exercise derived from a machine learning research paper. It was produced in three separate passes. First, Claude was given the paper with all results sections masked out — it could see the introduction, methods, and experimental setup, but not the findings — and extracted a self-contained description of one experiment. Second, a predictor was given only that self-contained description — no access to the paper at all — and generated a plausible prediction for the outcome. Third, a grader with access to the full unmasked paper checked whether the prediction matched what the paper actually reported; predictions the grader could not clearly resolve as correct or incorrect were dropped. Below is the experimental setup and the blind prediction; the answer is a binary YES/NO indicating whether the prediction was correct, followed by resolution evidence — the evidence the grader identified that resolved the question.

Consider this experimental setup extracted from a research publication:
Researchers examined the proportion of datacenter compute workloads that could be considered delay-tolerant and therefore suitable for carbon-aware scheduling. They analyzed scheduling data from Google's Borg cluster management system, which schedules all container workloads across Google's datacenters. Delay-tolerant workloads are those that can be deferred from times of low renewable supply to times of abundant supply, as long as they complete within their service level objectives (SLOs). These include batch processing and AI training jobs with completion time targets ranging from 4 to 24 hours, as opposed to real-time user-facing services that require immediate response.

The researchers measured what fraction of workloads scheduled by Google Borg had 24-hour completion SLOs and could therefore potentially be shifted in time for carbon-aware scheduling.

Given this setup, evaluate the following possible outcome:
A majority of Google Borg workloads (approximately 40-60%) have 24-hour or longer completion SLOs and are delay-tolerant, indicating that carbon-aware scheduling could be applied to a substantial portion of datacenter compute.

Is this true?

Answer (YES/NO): NO